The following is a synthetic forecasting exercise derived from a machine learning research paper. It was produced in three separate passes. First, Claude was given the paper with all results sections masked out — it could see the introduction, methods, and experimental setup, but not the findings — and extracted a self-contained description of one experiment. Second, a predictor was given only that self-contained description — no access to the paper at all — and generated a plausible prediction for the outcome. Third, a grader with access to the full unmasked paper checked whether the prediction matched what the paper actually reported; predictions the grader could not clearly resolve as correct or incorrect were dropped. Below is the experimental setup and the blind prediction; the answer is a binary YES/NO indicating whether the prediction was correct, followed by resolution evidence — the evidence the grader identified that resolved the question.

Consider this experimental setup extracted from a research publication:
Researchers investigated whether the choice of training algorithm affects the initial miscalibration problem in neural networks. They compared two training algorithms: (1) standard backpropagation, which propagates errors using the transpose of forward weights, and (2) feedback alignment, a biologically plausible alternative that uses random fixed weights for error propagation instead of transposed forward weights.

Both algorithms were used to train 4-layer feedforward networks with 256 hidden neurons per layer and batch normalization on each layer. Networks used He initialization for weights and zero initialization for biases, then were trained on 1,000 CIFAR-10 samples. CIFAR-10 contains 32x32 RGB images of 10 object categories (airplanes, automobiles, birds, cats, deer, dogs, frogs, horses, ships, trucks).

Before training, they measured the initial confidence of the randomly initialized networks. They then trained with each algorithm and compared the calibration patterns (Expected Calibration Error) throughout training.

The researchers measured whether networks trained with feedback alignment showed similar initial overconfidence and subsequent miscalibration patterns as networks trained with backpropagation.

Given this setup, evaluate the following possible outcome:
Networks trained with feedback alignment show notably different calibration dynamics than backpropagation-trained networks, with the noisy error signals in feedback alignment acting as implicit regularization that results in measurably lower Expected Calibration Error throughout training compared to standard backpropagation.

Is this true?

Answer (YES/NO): NO